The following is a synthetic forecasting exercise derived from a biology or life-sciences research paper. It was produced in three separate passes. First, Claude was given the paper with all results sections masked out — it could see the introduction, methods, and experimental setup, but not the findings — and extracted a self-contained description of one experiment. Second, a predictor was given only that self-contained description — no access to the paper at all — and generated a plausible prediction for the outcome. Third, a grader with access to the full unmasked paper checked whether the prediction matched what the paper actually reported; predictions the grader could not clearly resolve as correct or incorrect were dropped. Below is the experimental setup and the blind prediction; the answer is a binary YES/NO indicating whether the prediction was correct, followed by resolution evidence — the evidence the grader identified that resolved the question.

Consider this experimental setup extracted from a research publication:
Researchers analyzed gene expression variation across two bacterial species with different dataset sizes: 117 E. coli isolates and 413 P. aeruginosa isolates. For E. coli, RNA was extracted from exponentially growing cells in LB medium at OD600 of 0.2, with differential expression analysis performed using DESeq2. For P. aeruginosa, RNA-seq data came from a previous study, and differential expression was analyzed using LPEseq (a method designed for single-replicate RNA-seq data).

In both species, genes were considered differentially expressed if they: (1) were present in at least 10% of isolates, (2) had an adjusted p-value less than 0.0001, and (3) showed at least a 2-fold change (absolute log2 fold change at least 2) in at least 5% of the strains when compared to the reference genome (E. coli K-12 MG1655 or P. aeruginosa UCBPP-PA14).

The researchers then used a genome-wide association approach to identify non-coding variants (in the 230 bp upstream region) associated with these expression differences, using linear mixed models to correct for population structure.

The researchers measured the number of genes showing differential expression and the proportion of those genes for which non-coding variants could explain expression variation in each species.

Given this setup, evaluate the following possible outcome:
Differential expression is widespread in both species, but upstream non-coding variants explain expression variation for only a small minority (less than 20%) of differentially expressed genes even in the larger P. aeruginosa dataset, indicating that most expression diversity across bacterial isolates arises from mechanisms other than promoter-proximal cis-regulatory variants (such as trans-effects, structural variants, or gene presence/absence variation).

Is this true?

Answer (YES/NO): NO